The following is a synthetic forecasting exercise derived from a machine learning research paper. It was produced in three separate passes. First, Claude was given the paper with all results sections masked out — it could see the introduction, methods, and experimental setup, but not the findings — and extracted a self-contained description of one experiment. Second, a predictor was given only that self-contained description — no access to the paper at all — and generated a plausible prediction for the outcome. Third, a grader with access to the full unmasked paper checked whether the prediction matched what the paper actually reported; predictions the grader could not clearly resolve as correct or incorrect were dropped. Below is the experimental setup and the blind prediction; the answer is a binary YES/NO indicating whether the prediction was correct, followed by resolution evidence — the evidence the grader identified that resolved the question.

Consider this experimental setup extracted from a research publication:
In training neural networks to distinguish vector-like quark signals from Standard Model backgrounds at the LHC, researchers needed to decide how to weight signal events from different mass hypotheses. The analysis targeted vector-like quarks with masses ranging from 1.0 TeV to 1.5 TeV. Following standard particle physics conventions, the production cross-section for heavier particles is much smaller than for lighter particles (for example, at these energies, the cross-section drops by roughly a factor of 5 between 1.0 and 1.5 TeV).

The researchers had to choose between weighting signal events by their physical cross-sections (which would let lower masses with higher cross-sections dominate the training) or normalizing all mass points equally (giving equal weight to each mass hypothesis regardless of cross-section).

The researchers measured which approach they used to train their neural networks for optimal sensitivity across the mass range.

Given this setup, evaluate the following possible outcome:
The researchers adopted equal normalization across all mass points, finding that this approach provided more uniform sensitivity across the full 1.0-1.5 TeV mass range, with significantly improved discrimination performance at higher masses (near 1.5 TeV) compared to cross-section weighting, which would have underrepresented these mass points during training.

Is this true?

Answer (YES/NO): NO